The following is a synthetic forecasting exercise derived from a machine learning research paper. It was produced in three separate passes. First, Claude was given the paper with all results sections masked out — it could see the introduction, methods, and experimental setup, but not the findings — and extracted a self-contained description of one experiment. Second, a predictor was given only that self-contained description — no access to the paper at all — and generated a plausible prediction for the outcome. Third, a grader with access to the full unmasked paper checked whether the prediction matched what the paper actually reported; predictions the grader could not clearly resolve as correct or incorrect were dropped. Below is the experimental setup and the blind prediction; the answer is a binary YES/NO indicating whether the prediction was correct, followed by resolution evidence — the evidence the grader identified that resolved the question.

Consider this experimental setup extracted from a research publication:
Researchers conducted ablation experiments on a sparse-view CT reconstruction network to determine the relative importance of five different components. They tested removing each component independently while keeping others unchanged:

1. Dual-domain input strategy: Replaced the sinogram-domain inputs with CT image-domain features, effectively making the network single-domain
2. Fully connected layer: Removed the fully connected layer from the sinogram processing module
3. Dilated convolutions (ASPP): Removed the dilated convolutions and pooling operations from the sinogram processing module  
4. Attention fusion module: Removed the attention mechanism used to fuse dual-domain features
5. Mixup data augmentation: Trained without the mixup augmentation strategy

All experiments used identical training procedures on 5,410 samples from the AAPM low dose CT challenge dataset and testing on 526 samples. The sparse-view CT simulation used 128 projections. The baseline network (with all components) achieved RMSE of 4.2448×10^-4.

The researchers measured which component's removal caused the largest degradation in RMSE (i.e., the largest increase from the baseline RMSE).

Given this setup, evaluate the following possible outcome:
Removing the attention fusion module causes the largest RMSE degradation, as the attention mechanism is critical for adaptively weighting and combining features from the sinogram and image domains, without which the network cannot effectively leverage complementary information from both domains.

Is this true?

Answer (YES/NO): NO